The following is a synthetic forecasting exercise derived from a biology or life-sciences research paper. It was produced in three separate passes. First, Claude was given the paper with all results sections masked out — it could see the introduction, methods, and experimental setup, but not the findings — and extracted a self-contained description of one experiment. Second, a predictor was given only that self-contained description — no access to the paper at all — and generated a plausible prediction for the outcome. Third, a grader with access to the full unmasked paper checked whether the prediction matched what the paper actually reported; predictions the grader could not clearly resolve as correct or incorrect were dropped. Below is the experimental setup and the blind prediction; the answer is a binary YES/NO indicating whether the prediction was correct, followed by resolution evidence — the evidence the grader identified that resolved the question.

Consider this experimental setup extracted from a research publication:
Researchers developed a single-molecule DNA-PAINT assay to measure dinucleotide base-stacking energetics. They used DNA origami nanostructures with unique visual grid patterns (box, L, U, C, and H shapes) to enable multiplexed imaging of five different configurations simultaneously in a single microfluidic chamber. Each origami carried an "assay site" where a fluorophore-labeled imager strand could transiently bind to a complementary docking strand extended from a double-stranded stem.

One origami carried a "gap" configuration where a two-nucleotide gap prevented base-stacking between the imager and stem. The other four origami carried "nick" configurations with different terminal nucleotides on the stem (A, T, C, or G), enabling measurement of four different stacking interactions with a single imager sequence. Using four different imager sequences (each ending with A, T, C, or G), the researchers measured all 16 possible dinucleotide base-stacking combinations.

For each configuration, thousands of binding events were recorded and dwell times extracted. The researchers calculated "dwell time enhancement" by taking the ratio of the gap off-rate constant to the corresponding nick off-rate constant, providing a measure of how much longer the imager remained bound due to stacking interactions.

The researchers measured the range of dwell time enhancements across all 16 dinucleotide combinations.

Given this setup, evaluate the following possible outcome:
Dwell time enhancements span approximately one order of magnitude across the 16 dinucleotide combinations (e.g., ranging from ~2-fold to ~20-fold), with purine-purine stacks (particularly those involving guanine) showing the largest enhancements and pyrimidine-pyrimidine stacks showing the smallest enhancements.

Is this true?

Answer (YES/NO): NO